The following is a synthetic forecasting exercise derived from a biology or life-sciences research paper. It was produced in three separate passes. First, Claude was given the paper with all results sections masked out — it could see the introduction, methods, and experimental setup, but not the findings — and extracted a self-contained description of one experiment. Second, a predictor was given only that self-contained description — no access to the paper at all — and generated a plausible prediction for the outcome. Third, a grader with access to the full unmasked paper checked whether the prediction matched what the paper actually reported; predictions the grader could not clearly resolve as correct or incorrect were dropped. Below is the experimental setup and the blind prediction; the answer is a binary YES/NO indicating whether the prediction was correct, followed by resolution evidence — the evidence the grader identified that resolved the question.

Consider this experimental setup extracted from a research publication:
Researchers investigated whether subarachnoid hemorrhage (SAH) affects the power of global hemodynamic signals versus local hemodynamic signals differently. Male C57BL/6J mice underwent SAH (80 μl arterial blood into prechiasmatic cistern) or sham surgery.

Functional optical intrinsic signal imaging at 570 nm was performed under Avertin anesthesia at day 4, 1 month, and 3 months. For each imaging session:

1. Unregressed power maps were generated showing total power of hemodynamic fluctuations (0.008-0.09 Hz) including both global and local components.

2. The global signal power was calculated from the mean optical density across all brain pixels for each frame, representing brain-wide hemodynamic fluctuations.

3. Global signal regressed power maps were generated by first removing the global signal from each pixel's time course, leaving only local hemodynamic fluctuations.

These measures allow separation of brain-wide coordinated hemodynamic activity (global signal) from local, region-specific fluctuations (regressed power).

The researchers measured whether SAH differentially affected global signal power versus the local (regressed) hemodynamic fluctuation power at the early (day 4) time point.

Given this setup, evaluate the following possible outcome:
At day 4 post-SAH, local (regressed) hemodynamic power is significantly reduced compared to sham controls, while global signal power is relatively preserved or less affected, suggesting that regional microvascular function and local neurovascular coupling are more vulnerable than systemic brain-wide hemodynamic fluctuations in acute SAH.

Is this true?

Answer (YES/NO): YES